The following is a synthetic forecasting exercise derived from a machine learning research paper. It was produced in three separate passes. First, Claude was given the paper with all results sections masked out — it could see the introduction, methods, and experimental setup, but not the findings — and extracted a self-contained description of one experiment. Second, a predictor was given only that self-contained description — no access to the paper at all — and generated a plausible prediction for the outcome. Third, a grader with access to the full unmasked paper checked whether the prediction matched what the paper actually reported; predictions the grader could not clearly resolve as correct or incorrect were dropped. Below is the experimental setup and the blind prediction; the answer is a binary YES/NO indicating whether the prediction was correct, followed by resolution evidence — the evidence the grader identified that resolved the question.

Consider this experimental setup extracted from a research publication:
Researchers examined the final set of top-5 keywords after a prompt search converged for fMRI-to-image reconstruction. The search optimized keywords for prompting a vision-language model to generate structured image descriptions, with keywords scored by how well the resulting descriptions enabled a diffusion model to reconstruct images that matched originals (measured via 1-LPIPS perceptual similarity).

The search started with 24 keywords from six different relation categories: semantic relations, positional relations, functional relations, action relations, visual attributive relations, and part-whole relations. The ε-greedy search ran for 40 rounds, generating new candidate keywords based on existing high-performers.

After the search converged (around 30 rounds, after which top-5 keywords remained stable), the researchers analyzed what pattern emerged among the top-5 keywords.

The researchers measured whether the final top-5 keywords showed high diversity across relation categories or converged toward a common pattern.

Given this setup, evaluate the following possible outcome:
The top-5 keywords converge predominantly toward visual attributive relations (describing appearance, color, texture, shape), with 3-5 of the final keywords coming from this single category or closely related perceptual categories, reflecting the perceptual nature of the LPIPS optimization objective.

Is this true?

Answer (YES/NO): NO